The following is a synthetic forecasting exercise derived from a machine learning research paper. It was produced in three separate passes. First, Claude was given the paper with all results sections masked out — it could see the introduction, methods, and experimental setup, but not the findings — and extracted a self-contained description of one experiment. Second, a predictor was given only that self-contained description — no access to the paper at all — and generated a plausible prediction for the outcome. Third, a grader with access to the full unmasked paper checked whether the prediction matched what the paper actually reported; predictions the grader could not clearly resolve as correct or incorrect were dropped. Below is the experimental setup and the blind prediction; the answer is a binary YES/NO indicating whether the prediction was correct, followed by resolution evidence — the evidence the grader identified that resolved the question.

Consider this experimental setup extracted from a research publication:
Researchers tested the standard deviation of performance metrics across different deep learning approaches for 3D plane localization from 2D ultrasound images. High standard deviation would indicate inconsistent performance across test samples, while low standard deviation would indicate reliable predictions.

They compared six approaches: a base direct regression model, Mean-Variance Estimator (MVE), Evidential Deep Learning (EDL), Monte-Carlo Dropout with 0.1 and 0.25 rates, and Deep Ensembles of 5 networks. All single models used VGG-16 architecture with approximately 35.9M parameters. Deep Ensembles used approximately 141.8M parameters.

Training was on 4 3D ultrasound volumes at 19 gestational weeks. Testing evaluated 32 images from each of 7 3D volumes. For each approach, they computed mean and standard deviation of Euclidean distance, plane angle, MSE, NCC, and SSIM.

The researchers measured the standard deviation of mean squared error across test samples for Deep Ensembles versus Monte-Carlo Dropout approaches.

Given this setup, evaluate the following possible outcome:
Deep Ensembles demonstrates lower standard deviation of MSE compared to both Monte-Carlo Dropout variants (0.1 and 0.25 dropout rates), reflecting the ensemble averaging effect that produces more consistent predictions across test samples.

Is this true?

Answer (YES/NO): YES